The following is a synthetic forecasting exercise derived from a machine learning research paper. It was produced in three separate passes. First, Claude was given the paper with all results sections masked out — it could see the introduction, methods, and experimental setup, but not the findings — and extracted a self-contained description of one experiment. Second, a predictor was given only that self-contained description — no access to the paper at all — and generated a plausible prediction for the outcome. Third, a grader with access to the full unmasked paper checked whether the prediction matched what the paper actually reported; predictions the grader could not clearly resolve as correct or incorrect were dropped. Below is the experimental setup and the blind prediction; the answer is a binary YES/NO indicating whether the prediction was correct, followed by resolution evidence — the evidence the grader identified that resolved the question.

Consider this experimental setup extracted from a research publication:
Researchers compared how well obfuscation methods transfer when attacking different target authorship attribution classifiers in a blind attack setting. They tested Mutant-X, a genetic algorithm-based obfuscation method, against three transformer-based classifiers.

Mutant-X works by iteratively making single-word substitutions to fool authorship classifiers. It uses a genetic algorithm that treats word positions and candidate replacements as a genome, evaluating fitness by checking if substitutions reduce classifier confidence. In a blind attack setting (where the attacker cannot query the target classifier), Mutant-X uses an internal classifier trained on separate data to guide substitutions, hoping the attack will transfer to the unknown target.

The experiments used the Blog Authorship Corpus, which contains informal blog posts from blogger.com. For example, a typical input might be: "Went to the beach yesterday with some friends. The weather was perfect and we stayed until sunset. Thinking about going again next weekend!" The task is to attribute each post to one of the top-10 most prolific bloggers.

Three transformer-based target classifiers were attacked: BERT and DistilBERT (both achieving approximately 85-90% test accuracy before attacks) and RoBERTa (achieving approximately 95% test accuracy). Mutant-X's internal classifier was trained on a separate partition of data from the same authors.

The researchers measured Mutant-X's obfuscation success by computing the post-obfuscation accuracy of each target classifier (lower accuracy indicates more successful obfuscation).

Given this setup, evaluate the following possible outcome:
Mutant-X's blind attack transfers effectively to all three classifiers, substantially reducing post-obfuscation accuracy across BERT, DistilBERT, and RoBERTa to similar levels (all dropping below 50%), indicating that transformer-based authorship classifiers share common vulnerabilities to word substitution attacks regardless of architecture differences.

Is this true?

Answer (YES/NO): NO